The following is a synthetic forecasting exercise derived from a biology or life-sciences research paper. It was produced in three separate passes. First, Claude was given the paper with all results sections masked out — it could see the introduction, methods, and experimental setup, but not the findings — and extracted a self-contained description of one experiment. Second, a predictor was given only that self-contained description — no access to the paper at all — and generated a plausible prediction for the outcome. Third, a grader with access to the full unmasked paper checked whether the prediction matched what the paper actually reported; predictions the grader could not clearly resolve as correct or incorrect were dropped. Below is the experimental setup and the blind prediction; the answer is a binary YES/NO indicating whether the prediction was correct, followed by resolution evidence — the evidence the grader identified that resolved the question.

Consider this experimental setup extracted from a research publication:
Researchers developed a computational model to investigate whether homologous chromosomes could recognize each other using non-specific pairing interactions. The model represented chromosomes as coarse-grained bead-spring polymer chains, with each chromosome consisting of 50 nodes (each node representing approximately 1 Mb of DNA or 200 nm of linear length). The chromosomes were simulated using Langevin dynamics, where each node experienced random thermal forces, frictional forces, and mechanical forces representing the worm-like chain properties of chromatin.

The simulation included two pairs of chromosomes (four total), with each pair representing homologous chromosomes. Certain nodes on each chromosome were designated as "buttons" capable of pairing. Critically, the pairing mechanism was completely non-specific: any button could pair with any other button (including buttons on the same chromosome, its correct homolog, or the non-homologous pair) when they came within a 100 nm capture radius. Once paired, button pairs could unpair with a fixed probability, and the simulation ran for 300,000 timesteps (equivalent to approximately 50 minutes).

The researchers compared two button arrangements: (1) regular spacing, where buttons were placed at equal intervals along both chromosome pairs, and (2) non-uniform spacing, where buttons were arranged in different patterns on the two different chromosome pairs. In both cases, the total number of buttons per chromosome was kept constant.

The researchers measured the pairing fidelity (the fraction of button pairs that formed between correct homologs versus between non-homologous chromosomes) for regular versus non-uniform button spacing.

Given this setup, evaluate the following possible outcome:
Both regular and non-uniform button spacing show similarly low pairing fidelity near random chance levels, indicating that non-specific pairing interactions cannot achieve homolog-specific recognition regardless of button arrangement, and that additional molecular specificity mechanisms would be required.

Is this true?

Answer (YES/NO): NO